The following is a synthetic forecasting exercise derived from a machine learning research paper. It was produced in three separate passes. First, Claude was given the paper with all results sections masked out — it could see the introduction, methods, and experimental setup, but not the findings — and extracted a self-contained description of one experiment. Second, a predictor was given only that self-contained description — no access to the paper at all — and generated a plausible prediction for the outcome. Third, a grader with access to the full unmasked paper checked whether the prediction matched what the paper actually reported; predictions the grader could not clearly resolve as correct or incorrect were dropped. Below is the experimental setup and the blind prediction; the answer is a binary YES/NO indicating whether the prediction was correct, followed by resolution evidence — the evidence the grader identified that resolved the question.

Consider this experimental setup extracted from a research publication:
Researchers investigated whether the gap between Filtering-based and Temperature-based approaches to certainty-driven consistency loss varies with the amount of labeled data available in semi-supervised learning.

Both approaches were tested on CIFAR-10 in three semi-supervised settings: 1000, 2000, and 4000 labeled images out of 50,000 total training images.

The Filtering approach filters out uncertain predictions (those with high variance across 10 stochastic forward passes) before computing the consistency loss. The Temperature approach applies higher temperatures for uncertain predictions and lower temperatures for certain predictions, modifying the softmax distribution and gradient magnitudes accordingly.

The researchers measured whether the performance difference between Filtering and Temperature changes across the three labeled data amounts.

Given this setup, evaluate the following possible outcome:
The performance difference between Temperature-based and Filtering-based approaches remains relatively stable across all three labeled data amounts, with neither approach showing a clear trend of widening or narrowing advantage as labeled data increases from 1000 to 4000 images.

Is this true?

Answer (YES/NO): YES